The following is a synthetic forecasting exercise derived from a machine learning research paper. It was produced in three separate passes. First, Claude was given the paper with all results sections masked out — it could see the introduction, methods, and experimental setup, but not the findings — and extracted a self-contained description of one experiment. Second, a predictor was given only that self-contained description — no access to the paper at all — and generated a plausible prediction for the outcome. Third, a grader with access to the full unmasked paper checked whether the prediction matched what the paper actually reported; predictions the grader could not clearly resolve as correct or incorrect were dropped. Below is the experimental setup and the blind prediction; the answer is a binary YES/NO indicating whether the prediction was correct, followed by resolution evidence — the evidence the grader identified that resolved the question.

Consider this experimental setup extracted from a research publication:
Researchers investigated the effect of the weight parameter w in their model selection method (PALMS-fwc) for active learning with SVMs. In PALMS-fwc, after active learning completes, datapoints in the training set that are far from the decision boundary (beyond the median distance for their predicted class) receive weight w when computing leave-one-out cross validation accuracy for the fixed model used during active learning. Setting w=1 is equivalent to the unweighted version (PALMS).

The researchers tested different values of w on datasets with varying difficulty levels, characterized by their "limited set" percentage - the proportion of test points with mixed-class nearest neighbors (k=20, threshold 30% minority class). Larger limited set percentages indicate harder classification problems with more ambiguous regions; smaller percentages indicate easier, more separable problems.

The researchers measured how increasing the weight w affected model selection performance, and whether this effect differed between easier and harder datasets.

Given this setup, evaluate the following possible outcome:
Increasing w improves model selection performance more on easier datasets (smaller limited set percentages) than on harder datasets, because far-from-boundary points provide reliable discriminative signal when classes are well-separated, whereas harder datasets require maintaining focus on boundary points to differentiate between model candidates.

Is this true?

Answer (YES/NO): YES